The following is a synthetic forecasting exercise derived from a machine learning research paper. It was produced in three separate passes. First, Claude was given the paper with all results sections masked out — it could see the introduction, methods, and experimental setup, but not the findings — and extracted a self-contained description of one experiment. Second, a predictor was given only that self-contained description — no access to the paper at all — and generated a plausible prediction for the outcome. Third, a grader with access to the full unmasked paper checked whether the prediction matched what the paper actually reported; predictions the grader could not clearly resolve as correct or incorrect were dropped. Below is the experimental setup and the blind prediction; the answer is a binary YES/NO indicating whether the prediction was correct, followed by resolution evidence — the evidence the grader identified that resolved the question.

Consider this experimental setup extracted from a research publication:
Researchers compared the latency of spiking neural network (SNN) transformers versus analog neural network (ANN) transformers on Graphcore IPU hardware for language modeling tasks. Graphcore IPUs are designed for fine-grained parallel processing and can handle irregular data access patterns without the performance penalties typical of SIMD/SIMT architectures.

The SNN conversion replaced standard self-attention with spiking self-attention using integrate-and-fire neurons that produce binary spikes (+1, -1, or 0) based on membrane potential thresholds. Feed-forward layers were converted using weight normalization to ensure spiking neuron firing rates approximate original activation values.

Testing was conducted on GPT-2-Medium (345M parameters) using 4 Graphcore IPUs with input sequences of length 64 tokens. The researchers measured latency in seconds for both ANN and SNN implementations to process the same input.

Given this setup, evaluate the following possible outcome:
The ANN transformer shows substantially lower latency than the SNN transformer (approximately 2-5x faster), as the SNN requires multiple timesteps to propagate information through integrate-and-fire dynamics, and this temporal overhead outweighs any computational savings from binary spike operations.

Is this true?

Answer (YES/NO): NO